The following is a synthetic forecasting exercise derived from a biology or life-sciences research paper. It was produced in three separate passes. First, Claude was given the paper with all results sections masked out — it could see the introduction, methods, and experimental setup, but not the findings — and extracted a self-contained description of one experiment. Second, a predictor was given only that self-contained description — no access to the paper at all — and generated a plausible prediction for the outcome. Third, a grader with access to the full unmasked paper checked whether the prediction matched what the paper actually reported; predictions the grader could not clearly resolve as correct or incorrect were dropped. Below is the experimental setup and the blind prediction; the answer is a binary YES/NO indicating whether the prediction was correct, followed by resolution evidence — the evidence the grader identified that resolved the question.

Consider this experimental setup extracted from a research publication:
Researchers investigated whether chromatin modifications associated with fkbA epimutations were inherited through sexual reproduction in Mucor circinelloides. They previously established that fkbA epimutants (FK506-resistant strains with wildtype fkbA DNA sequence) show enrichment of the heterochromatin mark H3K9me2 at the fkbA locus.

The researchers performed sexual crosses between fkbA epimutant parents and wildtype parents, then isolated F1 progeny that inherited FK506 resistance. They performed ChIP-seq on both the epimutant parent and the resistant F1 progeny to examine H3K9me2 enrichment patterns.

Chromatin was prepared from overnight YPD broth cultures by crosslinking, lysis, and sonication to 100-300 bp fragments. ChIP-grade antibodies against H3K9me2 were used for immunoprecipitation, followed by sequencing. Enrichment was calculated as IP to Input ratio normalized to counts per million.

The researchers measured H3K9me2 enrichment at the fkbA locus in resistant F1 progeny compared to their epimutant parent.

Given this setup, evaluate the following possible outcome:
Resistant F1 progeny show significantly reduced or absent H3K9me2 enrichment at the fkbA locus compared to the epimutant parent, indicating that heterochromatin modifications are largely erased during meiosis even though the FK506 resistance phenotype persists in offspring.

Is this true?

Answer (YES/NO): NO